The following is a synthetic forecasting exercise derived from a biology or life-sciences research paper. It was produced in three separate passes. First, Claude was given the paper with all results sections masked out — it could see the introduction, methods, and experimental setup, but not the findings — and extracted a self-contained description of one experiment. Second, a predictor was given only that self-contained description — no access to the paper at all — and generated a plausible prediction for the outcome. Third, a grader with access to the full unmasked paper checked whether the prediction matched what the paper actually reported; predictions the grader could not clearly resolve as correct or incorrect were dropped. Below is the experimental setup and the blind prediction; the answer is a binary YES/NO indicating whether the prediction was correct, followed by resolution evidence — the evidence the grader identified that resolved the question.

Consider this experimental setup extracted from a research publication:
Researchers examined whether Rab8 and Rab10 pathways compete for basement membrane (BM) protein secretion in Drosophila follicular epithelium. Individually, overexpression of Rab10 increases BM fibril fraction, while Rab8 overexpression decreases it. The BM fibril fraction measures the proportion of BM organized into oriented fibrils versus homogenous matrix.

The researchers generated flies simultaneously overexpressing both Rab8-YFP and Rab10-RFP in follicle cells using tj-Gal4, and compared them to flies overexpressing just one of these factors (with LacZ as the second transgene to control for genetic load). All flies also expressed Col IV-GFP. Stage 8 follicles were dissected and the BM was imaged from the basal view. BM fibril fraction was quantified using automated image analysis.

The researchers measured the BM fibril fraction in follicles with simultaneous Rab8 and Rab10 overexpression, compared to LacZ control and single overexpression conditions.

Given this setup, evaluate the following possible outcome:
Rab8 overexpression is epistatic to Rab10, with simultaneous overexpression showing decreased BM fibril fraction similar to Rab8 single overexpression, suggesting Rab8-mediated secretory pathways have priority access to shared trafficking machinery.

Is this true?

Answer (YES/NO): NO